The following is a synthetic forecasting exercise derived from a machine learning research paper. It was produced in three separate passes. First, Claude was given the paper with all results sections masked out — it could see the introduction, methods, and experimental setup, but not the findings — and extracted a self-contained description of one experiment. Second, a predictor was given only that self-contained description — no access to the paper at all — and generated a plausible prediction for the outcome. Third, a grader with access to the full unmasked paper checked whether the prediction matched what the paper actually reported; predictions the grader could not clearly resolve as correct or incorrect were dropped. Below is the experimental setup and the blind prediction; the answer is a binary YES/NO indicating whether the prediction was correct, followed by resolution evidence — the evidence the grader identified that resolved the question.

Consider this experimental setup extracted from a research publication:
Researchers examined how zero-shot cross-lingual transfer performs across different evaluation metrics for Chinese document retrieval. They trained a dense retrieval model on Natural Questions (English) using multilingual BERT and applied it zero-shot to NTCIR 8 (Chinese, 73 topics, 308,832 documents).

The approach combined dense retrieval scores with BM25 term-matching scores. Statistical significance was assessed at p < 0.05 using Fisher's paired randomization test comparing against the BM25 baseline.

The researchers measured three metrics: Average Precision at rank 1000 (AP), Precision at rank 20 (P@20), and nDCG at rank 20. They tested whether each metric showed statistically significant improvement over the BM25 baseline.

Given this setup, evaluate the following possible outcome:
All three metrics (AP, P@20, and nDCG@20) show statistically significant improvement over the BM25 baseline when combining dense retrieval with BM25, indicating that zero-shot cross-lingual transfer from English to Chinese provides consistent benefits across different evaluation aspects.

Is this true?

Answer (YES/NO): YES